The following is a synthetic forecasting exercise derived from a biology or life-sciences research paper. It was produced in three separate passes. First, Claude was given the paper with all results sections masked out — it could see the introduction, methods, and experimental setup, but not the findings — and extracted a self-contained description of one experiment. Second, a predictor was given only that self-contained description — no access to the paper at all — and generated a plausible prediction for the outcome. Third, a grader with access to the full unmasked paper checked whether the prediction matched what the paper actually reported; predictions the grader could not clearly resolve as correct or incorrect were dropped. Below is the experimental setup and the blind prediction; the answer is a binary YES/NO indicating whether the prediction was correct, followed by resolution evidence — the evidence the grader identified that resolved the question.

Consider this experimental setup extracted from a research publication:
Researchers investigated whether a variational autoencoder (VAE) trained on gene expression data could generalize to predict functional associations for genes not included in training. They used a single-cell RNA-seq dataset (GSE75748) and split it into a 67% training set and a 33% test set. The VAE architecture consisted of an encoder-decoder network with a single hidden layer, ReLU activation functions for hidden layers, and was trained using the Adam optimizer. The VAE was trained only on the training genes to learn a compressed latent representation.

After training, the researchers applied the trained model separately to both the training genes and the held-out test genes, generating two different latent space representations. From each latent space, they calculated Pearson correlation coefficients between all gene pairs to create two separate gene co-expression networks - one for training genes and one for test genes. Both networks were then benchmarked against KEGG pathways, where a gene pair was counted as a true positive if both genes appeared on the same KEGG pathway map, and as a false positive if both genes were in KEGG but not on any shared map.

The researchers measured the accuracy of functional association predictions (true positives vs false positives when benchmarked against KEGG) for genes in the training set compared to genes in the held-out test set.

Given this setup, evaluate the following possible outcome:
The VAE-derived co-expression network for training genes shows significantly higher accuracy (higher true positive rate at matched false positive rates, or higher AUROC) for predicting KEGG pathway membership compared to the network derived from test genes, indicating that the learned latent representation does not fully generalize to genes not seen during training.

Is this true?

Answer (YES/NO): NO